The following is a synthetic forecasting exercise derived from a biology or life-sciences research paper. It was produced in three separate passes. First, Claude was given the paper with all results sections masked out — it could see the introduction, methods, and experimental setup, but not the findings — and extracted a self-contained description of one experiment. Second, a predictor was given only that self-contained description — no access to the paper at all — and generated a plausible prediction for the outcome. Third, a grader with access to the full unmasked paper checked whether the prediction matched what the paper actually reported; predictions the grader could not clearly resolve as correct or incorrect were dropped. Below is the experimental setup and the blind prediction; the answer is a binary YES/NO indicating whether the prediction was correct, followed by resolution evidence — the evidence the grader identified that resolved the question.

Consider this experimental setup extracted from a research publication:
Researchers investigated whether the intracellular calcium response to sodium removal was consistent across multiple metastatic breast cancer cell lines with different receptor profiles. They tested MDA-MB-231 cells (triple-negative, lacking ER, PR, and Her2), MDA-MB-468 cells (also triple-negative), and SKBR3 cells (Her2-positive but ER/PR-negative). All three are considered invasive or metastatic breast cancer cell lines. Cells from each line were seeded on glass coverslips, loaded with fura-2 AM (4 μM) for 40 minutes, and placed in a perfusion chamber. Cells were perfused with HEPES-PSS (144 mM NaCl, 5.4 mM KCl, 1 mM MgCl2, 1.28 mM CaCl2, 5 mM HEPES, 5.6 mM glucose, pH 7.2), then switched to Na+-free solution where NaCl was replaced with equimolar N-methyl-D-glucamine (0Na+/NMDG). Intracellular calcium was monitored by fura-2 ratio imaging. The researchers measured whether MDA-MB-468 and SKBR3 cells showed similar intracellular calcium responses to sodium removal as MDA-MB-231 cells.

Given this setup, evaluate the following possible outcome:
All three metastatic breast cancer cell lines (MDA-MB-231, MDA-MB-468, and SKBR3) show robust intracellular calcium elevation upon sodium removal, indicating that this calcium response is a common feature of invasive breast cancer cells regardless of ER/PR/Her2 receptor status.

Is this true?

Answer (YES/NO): YES